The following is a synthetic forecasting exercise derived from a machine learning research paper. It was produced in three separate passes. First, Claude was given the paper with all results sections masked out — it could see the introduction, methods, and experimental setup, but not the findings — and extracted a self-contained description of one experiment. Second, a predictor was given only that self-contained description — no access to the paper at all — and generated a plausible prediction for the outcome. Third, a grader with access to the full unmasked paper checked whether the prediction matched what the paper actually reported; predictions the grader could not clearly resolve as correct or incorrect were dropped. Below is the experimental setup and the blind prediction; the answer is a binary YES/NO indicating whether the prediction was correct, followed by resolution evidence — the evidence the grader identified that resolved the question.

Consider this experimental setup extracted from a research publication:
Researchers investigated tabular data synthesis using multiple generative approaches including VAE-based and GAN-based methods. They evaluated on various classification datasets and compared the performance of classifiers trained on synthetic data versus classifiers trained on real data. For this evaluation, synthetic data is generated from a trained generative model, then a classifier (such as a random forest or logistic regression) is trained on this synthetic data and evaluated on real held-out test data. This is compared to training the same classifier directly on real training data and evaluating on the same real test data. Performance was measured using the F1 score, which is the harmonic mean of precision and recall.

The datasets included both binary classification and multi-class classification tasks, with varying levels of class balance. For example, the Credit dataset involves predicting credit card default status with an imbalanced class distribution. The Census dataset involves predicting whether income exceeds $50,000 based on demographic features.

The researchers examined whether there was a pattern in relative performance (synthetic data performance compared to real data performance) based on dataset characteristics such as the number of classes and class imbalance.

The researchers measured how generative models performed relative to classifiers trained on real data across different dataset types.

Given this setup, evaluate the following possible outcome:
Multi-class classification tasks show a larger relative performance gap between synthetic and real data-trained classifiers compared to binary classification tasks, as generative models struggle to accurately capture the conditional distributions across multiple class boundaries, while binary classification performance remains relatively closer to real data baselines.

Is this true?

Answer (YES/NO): NO